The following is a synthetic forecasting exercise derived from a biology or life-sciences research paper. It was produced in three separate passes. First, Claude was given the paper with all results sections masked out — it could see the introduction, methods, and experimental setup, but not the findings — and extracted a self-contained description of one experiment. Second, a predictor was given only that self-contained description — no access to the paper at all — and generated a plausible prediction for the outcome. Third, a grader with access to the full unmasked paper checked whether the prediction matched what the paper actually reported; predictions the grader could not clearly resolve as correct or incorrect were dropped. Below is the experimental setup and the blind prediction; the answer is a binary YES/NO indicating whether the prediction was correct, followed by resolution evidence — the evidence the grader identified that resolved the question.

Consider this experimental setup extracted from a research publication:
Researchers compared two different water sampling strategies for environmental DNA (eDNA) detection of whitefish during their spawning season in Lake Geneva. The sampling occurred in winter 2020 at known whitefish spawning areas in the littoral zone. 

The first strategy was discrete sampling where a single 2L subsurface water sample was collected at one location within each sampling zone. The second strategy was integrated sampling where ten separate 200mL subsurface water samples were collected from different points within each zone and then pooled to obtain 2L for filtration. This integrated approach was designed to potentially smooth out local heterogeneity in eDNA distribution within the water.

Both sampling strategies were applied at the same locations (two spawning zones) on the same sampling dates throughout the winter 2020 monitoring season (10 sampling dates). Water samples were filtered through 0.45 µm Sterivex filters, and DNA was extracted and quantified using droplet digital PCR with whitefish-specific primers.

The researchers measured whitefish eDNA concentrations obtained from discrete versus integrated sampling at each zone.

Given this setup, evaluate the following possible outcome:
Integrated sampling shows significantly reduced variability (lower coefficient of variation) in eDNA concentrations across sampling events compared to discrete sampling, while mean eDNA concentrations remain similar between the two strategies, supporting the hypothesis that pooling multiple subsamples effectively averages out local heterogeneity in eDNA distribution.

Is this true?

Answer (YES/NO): NO